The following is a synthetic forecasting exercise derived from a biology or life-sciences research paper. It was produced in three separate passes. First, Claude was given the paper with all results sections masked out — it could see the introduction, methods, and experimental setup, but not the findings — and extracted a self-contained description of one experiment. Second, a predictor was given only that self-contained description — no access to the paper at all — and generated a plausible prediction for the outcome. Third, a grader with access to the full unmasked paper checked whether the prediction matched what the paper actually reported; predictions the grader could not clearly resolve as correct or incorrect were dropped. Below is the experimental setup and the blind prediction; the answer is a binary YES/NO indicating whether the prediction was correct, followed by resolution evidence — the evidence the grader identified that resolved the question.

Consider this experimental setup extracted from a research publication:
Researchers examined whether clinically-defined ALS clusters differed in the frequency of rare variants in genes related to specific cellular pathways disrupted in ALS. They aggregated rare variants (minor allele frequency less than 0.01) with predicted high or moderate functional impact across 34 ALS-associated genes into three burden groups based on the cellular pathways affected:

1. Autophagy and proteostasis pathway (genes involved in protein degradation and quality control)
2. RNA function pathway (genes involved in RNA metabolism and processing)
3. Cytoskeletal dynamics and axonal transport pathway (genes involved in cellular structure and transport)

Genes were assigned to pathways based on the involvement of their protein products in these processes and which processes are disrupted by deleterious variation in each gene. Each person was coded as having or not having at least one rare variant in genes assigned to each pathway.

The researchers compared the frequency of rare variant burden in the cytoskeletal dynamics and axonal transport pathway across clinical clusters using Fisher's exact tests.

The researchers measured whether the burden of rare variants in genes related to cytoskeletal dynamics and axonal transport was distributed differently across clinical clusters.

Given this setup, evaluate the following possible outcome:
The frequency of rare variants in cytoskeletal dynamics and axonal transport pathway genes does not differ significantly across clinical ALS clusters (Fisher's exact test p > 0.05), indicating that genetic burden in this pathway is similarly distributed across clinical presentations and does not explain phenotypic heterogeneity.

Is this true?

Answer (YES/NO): NO